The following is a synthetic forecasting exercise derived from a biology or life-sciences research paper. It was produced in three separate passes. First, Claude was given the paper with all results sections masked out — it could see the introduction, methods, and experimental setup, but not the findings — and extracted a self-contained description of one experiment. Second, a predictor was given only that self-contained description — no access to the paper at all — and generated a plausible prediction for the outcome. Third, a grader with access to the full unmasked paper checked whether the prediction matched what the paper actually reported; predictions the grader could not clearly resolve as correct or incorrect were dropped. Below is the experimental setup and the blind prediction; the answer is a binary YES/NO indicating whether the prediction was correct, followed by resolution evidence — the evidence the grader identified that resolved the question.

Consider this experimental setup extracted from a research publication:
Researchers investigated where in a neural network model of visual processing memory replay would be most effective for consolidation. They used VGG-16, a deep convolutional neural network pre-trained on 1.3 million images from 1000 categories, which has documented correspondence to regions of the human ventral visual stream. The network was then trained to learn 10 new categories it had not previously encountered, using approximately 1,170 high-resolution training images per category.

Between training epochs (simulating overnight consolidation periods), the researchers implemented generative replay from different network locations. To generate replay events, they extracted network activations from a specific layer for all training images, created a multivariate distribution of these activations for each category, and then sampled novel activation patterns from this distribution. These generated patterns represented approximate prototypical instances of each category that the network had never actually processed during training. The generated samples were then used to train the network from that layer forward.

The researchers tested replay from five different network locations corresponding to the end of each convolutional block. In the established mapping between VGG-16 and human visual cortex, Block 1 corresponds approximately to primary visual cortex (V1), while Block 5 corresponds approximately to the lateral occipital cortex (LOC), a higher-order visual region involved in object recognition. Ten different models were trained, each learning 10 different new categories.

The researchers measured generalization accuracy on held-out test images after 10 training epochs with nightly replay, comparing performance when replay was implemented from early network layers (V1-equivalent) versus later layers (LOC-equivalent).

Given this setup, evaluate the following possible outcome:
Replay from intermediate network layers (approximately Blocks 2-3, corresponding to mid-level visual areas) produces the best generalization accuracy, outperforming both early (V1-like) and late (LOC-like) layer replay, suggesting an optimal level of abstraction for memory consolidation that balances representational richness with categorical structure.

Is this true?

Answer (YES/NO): NO